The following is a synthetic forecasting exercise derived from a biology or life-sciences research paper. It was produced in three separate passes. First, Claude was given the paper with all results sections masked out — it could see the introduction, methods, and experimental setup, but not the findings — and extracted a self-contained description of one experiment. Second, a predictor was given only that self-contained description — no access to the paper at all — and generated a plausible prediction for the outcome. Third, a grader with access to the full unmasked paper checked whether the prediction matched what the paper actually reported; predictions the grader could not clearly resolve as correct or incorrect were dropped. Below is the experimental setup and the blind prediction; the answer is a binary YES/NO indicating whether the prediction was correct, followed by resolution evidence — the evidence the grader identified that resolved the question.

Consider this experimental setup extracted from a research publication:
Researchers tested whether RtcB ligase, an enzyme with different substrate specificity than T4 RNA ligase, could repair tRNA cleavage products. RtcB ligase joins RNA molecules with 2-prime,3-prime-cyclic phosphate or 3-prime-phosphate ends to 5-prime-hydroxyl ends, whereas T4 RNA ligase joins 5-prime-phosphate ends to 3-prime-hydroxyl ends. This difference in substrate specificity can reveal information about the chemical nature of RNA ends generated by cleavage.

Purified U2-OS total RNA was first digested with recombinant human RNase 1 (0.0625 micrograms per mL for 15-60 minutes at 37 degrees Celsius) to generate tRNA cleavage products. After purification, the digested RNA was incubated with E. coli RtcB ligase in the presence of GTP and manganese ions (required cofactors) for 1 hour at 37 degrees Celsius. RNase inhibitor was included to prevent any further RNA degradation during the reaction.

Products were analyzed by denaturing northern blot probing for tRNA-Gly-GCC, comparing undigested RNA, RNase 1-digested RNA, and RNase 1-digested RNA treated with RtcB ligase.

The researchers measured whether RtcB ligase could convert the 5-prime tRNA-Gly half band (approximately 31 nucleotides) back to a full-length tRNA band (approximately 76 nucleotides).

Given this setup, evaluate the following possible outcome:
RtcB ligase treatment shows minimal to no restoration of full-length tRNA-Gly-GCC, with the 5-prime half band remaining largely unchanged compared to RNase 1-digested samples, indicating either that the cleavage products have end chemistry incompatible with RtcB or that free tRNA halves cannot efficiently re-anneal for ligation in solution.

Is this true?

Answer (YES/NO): NO